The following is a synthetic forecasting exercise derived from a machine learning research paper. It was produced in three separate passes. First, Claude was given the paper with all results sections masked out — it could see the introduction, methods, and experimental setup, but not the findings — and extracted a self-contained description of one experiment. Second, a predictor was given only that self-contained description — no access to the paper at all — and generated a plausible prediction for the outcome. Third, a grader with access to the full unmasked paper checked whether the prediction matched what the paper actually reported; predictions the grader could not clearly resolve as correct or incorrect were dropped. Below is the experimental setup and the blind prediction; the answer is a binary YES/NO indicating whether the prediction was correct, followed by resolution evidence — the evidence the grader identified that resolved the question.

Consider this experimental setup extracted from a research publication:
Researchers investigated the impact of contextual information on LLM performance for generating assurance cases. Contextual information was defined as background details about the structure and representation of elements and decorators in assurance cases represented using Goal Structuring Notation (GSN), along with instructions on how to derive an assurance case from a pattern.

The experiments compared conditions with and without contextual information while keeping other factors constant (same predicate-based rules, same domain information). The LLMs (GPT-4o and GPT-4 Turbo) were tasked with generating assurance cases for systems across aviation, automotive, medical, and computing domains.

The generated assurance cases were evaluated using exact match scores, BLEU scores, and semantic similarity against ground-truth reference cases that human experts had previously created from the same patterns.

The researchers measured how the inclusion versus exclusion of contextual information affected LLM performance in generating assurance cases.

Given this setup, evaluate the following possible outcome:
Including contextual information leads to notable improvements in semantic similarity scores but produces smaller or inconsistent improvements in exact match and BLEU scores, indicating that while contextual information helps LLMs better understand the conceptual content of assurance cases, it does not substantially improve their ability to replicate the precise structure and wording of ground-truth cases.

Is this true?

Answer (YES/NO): NO